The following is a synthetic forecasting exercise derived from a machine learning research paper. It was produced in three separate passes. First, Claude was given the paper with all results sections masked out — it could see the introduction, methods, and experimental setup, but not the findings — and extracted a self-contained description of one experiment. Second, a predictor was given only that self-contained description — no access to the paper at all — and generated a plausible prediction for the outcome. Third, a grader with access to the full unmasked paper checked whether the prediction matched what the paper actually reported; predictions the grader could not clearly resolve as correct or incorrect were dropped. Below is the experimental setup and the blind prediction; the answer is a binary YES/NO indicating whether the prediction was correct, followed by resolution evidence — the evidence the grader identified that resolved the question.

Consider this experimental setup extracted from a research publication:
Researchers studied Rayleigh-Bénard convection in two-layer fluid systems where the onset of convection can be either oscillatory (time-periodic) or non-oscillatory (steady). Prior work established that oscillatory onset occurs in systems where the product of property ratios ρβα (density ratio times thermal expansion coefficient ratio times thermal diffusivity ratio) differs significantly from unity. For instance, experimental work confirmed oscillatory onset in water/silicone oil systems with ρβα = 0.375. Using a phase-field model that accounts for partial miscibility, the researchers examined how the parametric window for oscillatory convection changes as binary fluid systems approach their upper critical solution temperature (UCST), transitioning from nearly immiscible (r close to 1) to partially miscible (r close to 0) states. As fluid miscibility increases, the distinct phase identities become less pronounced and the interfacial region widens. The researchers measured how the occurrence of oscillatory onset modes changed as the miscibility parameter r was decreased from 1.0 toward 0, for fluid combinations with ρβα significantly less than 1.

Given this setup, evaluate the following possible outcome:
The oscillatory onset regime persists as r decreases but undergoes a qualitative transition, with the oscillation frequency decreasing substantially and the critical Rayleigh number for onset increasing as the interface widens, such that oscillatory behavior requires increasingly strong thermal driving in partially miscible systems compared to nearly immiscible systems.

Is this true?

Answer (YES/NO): NO